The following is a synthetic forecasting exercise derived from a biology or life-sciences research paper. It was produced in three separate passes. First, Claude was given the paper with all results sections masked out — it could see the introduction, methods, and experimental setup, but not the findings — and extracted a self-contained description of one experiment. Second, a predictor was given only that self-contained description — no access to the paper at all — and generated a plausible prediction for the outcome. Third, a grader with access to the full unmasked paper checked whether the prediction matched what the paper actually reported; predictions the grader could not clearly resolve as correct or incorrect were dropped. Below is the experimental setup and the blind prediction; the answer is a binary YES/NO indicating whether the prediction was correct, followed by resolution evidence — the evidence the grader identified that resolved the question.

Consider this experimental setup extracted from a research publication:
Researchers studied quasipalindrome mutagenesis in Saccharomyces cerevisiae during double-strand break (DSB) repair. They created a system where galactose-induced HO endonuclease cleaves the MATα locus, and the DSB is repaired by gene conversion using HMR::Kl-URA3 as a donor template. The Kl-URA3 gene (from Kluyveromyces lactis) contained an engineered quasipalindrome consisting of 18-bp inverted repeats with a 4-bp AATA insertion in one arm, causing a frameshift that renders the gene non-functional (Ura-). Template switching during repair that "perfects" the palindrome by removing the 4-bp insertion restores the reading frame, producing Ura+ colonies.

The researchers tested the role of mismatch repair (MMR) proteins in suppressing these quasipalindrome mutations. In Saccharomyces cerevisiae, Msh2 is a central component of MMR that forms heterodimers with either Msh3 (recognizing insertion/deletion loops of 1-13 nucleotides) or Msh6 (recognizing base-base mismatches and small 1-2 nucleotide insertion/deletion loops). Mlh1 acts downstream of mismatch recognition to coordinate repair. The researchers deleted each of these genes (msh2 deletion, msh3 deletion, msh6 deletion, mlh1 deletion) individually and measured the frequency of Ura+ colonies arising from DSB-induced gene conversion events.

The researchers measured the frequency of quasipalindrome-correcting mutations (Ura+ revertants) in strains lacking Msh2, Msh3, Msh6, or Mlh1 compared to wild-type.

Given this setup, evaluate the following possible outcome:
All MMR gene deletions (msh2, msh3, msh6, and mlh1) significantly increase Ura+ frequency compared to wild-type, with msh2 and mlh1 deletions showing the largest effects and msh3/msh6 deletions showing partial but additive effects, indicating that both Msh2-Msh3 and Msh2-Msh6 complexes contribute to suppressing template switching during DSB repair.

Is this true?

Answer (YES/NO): NO